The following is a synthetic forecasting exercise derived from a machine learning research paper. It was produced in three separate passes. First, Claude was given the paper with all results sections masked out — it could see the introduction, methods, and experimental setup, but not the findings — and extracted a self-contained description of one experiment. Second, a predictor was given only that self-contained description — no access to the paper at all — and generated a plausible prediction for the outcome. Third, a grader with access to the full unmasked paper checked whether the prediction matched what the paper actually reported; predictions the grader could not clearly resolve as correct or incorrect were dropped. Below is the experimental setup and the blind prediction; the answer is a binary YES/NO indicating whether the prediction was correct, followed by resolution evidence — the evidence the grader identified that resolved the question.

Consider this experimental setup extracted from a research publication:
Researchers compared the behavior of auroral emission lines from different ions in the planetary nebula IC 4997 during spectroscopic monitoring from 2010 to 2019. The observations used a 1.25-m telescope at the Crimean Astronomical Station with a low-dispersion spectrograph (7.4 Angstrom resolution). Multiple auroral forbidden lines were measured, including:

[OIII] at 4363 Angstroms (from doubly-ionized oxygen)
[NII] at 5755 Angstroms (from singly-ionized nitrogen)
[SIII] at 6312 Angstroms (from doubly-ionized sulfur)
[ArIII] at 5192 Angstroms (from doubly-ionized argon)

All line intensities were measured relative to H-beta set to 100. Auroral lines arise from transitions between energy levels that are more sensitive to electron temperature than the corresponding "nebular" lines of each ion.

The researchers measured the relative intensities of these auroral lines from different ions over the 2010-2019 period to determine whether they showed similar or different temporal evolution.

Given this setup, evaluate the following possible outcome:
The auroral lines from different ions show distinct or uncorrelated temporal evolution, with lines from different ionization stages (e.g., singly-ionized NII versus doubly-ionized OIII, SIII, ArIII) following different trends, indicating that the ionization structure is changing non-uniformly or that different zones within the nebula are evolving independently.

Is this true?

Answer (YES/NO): YES